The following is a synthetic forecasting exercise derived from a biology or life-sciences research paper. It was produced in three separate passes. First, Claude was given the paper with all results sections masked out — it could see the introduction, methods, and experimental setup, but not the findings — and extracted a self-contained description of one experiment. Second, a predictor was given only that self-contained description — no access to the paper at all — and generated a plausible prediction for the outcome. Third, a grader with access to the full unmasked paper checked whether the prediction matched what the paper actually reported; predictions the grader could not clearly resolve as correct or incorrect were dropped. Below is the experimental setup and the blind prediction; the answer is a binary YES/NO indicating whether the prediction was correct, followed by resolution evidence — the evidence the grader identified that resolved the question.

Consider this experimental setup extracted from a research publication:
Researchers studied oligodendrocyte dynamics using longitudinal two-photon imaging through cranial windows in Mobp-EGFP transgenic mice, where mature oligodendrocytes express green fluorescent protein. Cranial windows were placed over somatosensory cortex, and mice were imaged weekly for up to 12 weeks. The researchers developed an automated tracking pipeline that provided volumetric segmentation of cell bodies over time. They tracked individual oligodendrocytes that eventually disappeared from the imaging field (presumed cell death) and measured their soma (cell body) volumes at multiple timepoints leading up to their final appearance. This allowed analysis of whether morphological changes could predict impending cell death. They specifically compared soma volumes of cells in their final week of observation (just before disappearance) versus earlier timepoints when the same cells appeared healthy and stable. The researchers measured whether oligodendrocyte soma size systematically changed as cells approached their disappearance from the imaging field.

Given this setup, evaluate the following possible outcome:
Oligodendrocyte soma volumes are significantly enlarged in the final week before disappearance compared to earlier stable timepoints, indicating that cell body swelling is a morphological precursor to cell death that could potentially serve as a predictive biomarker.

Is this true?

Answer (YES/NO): NO